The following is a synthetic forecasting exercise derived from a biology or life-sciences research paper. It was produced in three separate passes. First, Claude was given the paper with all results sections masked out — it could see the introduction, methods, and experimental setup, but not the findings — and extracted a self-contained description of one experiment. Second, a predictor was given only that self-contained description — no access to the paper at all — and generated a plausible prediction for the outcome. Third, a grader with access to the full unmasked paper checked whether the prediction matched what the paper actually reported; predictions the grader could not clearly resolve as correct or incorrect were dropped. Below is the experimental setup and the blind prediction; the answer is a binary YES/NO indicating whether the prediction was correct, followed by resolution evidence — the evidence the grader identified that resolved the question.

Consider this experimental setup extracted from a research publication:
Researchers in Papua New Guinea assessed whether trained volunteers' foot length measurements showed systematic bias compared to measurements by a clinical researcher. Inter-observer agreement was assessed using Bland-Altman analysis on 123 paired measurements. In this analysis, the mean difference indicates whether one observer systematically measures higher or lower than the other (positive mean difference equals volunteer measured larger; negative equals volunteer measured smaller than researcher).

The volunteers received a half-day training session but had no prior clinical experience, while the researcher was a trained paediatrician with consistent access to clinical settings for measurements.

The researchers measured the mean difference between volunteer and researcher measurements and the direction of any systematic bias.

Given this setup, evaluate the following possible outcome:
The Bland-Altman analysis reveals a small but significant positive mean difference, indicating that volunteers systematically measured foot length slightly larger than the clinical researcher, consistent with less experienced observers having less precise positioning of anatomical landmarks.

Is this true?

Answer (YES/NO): NO